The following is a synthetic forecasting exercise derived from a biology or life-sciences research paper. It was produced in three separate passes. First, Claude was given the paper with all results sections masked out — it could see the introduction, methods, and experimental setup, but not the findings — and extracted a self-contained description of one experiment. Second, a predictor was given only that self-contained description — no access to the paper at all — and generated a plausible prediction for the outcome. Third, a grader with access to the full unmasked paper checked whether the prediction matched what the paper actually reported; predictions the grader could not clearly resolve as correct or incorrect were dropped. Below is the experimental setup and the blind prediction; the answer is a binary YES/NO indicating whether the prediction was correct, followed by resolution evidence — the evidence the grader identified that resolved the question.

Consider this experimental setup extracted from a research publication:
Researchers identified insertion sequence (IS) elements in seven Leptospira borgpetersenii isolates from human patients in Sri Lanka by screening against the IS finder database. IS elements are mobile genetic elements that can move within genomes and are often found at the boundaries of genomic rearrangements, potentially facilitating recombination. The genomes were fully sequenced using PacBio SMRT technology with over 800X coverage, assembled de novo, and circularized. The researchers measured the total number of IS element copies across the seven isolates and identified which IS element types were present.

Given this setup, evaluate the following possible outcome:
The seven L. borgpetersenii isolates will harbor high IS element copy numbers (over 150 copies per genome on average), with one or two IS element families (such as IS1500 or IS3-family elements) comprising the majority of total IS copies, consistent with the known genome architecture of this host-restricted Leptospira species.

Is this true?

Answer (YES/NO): NO